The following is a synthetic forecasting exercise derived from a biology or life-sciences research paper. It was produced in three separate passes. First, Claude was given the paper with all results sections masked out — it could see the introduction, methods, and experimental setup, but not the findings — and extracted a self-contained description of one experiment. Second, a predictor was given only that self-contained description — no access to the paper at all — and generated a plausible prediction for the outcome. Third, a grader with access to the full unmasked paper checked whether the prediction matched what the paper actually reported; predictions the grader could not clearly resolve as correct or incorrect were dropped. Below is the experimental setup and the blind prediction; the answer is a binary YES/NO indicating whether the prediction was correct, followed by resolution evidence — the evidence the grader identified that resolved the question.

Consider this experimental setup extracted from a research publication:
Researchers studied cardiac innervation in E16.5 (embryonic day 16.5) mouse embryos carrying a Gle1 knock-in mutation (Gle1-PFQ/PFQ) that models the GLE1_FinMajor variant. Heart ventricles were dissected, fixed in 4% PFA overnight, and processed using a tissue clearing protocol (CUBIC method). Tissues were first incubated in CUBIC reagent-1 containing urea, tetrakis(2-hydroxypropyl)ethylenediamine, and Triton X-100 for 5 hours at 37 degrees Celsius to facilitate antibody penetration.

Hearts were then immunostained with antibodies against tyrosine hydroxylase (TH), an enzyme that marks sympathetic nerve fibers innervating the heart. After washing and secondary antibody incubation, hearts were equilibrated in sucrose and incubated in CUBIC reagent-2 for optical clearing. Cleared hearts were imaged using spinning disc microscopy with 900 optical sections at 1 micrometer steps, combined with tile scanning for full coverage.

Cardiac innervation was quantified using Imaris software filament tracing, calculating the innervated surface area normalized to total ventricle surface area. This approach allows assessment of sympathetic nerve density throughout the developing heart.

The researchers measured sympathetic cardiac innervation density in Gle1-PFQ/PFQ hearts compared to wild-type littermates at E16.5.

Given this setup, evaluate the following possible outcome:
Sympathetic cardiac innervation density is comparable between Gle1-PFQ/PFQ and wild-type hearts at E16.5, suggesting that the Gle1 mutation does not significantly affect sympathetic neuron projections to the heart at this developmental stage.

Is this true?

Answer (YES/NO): NO